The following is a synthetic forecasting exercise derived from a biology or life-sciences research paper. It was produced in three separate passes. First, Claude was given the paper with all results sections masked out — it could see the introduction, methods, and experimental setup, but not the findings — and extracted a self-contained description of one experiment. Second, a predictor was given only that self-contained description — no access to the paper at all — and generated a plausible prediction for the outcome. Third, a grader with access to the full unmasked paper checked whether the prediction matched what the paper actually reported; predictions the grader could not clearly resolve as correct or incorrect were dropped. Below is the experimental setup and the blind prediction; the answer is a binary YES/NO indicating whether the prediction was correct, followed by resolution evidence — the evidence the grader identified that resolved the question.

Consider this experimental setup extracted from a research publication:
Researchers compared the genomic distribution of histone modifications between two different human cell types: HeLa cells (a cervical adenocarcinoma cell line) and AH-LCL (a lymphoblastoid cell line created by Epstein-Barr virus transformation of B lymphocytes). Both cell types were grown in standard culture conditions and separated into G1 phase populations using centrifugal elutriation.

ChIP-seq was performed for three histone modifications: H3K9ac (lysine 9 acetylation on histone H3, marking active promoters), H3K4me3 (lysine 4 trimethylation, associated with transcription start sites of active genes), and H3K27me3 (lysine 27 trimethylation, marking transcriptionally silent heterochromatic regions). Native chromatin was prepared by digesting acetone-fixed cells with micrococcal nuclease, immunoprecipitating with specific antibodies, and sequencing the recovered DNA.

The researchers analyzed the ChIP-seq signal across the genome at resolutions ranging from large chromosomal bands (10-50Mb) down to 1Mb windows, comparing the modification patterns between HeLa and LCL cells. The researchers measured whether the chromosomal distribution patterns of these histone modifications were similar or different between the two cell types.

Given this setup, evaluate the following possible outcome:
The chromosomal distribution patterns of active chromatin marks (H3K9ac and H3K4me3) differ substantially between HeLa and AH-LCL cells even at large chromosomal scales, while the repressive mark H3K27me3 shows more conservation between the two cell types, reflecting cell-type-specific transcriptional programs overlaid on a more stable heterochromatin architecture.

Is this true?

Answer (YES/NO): NO